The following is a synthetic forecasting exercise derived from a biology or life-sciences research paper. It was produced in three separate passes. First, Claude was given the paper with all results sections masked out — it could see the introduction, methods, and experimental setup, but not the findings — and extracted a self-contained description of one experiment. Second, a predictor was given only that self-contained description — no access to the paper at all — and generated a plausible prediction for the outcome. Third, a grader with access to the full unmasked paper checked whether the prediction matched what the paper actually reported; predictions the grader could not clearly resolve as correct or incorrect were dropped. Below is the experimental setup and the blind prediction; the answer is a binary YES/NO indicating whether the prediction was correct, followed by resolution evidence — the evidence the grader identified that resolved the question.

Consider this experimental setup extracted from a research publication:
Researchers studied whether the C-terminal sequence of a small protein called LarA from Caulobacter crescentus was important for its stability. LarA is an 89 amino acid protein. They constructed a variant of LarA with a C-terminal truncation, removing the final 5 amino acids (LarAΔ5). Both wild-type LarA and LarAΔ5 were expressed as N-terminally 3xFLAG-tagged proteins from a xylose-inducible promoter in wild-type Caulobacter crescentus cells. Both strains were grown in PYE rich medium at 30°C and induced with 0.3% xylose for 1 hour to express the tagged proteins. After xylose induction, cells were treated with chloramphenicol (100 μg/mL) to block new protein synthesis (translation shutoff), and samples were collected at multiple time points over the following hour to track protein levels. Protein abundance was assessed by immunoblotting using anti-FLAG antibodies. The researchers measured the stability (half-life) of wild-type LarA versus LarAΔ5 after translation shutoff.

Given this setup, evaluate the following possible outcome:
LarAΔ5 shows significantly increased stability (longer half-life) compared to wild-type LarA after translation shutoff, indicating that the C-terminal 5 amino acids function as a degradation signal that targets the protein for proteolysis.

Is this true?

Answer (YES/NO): YES